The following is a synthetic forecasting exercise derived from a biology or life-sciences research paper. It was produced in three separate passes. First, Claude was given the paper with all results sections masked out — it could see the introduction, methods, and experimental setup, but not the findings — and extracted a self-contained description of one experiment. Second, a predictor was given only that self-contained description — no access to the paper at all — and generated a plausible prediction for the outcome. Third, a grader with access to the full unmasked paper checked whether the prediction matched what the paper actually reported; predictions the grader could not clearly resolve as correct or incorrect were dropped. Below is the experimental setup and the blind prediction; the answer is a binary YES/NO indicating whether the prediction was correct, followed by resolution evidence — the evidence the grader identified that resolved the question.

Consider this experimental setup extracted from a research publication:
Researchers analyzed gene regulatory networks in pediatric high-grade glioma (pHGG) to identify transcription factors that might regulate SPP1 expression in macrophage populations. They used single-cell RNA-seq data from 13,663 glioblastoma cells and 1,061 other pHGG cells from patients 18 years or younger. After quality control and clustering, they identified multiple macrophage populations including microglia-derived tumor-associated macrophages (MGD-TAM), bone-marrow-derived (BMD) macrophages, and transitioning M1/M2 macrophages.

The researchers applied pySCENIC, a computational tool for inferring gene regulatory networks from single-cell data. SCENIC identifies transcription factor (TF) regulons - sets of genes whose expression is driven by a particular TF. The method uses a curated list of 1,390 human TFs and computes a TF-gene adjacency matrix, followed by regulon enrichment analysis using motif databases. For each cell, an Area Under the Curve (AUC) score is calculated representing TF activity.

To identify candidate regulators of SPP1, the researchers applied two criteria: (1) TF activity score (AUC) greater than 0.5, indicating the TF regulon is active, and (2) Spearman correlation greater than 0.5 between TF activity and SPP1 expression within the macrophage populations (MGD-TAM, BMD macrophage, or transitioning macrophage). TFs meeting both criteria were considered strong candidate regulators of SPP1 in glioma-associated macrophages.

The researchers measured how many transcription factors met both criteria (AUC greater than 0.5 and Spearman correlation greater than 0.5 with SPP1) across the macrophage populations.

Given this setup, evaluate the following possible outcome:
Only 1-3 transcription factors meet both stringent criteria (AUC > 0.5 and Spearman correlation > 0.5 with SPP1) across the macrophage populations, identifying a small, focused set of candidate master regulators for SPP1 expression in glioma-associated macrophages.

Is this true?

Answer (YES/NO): NO